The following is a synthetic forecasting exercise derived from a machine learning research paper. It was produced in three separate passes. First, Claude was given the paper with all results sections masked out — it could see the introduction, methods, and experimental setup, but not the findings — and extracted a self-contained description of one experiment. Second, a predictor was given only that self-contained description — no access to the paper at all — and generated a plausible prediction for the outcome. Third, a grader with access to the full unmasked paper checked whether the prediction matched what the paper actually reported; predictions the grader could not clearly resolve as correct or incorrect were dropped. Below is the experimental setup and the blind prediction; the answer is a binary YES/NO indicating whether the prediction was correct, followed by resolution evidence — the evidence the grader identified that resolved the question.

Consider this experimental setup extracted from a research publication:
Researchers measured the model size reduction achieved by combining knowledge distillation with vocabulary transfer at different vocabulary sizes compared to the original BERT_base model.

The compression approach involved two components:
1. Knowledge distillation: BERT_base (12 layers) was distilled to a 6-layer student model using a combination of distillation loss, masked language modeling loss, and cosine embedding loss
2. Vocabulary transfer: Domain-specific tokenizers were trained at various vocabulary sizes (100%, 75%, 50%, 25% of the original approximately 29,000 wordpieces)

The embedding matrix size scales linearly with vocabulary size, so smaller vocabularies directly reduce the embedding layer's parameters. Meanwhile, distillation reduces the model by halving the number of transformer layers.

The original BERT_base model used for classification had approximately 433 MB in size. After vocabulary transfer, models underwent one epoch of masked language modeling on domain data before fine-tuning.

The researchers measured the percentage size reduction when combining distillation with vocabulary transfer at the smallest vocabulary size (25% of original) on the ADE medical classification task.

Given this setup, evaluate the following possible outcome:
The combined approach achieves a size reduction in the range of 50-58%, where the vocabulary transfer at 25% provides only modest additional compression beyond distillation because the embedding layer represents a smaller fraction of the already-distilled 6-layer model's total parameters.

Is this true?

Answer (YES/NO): YES